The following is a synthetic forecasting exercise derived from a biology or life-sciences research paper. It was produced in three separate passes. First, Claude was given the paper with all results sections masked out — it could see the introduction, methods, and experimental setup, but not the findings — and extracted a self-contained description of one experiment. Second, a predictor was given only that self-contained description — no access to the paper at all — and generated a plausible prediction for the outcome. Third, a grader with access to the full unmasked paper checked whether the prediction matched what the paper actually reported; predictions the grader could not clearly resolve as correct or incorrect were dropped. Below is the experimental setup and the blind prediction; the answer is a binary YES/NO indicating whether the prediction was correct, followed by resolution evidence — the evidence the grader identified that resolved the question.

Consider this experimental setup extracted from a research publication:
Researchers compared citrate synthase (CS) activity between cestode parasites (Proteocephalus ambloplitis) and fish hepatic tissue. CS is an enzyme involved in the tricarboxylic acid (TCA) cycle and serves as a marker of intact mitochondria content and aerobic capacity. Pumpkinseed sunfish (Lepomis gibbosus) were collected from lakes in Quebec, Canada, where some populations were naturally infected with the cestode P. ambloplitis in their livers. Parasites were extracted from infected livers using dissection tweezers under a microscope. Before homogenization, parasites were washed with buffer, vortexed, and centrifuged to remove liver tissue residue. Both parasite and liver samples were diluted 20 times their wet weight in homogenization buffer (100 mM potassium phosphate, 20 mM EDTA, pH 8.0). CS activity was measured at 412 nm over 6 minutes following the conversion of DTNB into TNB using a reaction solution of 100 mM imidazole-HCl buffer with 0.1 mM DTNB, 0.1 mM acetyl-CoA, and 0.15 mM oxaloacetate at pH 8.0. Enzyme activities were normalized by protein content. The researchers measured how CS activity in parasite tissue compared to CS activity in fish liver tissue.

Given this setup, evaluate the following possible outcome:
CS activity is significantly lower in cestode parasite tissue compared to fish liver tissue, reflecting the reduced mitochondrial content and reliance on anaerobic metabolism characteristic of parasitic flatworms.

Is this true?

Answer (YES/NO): NO